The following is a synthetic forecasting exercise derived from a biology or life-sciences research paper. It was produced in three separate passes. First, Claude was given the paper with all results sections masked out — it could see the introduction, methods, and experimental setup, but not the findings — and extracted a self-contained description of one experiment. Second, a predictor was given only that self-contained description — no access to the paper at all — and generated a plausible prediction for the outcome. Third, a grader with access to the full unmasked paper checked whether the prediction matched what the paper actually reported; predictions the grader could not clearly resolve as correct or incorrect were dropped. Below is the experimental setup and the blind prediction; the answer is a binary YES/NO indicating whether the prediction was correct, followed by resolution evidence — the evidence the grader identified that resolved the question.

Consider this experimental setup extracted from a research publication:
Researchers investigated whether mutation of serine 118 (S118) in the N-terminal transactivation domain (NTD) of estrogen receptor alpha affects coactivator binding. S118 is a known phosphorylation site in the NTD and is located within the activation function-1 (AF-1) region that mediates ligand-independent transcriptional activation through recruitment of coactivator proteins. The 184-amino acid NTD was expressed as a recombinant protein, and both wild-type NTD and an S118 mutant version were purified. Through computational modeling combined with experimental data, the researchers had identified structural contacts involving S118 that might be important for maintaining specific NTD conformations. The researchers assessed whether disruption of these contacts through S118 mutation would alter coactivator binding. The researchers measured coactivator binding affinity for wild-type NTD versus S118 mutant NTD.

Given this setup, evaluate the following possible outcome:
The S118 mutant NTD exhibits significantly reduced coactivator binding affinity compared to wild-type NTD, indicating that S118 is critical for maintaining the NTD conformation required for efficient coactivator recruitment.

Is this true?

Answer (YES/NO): NO